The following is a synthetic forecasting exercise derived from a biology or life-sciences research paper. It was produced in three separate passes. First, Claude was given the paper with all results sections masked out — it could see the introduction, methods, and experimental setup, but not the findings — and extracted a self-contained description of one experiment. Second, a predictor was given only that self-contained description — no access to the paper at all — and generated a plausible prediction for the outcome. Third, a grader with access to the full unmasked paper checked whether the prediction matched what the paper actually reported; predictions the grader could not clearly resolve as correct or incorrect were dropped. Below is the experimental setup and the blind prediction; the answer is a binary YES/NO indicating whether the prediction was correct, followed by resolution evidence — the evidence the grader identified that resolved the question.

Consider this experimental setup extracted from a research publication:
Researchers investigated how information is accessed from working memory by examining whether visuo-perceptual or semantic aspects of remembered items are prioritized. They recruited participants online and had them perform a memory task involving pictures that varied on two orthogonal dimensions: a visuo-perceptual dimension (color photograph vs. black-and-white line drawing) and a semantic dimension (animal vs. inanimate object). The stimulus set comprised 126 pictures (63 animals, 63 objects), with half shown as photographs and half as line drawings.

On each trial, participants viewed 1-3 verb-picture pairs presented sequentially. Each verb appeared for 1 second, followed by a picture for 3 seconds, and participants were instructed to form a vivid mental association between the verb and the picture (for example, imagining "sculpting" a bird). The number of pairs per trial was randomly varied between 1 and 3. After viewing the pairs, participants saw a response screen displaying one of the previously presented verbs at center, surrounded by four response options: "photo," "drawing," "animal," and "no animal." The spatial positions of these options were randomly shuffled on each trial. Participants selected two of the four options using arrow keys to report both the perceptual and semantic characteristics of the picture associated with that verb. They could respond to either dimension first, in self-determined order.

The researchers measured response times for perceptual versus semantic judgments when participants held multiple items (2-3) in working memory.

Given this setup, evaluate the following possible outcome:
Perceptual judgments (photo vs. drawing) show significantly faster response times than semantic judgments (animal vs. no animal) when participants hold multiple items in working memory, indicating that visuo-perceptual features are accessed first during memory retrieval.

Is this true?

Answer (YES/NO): NO